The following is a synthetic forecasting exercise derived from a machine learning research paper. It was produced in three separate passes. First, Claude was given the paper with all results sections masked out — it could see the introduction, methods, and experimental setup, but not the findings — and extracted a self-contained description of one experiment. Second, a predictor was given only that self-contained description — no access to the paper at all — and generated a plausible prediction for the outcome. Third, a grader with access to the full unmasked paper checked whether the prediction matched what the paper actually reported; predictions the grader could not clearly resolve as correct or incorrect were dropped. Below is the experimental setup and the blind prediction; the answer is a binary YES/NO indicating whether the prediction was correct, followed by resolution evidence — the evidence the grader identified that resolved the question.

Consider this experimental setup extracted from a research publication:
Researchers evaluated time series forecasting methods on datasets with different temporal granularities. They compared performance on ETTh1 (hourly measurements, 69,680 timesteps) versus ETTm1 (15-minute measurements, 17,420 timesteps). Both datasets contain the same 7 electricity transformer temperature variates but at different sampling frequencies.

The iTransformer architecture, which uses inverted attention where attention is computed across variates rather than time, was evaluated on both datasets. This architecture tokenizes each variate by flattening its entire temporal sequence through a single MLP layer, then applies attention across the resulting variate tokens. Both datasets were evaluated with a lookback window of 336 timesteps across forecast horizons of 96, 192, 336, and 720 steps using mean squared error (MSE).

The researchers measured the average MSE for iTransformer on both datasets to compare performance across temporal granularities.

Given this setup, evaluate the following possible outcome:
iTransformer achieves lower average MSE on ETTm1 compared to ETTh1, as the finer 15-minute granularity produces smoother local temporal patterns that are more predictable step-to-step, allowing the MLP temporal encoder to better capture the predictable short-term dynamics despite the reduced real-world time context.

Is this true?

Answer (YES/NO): YES